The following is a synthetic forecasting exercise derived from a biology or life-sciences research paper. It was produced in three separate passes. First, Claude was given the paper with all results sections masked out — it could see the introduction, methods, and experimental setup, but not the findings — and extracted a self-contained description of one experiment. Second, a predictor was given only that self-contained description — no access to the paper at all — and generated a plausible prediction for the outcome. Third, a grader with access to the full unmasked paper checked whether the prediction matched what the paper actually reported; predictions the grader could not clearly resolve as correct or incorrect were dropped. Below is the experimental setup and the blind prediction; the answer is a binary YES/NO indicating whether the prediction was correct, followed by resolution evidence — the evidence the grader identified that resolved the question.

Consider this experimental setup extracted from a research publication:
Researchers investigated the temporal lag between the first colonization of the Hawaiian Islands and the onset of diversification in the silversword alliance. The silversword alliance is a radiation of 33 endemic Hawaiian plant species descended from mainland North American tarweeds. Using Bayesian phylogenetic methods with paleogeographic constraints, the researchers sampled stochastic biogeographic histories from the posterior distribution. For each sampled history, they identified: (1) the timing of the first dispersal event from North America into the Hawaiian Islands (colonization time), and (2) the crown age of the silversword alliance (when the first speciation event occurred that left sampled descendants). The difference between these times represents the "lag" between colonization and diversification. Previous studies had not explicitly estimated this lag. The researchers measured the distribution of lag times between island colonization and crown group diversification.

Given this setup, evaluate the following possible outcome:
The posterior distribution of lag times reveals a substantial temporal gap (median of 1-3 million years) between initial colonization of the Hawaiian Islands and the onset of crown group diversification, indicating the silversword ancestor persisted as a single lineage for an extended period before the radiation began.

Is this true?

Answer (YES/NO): YES